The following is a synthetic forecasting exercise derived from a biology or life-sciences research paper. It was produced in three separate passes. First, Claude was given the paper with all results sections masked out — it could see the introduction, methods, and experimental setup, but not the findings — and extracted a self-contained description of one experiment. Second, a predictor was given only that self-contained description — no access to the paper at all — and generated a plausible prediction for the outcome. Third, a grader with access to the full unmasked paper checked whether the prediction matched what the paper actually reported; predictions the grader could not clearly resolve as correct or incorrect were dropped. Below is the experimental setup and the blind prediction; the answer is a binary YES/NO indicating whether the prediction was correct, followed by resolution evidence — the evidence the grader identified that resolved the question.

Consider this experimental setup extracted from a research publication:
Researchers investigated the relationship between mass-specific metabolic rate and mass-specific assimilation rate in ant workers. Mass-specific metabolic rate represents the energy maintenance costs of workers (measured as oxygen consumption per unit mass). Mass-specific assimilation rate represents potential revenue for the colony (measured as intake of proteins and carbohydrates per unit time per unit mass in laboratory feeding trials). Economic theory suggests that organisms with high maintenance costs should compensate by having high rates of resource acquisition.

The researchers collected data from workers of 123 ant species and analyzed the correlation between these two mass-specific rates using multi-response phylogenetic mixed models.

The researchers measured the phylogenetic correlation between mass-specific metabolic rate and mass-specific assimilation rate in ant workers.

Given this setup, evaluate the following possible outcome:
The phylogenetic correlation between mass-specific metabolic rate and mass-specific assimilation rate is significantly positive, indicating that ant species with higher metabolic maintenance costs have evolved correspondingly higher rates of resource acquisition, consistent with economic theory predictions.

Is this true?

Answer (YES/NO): YES